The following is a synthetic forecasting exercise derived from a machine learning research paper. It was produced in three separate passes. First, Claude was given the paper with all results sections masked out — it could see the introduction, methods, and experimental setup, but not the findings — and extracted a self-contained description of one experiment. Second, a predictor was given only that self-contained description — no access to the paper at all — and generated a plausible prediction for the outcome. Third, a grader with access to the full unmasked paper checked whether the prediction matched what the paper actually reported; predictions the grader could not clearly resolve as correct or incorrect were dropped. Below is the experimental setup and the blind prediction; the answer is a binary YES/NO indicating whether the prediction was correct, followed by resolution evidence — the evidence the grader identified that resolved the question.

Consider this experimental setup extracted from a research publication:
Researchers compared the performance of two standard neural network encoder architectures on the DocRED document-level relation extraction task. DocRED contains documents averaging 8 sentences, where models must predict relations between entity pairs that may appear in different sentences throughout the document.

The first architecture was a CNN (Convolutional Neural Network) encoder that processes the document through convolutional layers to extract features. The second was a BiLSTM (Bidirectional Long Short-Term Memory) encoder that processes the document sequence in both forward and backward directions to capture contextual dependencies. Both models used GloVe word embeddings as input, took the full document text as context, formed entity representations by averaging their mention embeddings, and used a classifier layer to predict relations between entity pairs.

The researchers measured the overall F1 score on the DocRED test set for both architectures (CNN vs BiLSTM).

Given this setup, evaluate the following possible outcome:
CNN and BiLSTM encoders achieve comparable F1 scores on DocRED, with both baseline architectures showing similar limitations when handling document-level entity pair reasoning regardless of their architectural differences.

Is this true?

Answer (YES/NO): NO